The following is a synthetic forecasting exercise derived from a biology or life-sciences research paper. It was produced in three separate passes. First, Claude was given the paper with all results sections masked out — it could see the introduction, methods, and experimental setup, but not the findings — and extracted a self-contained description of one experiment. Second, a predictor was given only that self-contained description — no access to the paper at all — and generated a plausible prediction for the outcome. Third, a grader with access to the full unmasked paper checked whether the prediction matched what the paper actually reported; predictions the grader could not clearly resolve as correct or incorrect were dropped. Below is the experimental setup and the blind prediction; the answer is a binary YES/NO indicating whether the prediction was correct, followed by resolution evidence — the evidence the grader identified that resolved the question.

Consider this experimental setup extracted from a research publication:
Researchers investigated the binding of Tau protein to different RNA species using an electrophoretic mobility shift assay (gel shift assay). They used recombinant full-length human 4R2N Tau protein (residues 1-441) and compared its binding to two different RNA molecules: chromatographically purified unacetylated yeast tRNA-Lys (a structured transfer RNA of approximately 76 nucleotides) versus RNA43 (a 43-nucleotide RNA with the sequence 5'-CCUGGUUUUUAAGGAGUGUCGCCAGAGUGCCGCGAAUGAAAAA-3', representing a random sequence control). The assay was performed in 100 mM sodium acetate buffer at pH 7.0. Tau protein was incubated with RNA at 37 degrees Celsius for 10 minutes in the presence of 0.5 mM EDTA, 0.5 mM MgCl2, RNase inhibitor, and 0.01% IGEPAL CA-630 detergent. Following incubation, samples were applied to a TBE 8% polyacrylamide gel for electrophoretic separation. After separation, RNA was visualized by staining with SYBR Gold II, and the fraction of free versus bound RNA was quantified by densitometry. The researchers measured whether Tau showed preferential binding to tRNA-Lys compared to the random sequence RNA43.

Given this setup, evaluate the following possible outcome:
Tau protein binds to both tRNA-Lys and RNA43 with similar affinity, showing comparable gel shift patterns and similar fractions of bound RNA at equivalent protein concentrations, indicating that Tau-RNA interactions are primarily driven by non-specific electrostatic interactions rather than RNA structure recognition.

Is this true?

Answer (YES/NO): NO